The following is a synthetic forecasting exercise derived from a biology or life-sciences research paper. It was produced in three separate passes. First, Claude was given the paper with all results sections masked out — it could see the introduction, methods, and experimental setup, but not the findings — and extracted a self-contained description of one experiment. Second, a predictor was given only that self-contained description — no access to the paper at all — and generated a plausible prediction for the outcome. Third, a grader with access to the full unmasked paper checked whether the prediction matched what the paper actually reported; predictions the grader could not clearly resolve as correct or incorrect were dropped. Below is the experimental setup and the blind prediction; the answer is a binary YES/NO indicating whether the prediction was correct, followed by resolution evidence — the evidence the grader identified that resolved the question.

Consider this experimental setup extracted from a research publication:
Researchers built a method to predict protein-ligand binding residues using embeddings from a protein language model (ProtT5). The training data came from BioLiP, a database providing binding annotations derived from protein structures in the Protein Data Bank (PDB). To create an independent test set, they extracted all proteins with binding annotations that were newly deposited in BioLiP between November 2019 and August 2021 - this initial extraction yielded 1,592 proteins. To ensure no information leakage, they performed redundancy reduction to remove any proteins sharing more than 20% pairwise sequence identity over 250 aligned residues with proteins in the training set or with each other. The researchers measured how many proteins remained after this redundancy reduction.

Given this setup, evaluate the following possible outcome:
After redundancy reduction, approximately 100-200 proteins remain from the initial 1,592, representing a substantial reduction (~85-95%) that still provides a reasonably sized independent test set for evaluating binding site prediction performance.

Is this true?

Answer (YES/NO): NO